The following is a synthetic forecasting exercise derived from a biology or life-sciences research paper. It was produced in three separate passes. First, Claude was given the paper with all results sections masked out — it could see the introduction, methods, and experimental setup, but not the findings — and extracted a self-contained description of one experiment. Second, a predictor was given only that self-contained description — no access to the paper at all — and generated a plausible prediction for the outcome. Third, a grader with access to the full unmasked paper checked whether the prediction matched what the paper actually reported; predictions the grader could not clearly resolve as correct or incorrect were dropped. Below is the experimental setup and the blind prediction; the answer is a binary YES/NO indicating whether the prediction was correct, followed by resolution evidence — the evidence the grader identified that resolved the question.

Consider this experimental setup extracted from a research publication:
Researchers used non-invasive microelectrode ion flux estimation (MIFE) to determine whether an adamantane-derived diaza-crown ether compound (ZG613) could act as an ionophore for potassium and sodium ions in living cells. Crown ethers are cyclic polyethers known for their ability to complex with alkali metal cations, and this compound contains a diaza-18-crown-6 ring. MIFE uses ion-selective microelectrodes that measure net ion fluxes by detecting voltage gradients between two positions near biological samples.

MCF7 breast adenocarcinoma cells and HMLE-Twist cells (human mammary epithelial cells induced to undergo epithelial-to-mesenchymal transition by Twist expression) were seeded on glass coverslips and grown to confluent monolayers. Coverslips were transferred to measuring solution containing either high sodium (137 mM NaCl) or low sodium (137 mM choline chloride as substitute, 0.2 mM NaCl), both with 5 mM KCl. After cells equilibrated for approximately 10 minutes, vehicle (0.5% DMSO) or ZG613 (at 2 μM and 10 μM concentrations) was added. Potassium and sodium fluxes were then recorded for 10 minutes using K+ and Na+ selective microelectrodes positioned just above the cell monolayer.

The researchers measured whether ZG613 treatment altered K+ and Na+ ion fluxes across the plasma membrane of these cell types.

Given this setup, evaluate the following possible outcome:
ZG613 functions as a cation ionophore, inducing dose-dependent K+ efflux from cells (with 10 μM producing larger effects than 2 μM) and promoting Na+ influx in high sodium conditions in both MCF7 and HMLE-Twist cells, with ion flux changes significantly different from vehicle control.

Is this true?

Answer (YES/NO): NO